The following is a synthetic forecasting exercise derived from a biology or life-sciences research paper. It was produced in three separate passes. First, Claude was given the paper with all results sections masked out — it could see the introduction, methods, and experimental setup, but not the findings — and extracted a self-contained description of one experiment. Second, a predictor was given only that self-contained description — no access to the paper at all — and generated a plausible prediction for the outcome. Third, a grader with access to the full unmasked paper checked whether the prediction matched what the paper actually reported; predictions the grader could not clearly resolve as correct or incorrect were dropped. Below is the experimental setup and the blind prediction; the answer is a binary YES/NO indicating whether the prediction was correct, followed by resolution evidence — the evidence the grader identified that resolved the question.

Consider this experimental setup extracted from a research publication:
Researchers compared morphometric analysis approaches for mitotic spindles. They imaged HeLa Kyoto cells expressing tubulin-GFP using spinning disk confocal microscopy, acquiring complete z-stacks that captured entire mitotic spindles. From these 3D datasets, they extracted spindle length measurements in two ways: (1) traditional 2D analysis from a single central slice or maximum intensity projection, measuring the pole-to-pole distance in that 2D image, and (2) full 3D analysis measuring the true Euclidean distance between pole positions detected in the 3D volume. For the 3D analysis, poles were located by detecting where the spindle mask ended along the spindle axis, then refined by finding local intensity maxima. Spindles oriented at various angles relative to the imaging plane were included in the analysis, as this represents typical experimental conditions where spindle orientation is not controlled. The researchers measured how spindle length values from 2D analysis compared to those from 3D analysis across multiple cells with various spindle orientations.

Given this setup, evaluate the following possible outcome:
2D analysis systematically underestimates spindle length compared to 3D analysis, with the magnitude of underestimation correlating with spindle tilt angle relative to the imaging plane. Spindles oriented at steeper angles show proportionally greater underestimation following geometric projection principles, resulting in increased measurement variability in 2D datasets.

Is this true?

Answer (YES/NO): YES